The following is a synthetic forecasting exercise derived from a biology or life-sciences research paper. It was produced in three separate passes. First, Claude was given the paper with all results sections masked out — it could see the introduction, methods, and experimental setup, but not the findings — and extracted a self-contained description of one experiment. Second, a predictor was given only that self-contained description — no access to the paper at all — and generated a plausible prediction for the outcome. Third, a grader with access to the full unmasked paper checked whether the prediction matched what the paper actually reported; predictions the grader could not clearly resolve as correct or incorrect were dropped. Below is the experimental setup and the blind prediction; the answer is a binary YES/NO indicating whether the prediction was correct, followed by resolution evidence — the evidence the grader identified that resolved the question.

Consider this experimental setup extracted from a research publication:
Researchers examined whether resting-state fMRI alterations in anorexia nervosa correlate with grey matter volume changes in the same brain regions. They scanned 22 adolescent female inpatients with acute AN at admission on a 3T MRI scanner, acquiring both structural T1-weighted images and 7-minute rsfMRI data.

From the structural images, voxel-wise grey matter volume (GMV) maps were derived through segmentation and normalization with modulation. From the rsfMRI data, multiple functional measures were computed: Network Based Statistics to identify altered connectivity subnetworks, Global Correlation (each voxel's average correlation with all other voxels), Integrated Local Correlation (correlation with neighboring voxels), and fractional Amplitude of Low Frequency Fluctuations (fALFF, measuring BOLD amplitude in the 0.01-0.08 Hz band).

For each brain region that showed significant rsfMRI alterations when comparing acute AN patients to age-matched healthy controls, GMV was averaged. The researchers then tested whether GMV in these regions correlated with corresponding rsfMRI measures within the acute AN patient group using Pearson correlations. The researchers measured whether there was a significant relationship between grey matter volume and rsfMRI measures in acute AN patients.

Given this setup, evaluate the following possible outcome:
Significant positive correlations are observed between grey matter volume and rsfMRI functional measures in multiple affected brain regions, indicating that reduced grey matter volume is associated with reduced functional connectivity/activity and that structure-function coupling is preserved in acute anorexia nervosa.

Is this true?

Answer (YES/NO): NO